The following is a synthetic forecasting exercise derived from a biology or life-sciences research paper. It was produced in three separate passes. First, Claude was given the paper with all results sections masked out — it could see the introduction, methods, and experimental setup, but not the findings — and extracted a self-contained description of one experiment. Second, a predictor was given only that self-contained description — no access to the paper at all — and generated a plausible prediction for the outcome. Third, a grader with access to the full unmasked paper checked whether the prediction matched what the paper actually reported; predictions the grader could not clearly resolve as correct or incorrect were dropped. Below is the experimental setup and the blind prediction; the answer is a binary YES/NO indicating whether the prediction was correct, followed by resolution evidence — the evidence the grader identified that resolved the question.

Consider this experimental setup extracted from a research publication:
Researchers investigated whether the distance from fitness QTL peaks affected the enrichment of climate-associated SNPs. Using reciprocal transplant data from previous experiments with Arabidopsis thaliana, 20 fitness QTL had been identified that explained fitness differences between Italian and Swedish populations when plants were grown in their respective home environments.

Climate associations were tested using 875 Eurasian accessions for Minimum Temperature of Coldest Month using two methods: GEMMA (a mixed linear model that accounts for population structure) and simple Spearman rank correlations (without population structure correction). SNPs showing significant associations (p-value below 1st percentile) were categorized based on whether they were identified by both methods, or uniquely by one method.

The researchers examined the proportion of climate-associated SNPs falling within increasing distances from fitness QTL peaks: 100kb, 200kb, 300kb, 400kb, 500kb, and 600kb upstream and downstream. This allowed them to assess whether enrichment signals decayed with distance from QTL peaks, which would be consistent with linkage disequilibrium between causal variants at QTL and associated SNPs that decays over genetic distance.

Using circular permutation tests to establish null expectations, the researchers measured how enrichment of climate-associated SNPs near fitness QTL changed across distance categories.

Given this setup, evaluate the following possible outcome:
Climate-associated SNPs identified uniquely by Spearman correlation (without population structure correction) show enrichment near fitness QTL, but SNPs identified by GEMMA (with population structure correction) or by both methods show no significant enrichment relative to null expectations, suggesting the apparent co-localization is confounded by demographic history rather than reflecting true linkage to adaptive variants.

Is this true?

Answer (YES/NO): NO